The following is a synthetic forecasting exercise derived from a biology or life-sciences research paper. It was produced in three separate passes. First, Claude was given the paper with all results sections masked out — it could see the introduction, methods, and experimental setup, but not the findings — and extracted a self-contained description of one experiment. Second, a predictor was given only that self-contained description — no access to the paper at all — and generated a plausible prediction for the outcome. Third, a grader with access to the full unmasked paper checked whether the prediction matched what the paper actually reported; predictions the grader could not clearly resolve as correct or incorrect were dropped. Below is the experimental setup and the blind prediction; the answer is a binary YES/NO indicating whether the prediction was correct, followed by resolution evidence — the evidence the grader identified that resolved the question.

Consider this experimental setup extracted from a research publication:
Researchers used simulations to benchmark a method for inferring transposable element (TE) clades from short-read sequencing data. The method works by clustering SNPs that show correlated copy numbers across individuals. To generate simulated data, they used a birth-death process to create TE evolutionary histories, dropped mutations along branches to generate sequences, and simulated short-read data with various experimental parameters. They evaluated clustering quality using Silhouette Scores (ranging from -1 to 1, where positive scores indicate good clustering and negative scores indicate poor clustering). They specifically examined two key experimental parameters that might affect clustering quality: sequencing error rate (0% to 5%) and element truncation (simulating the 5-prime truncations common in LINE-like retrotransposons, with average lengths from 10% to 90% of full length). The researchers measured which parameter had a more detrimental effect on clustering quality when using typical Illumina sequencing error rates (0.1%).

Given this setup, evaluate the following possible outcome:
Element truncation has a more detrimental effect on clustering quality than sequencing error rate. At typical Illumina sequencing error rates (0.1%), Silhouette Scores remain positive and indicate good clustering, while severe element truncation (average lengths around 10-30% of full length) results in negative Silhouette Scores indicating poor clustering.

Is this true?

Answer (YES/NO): YES